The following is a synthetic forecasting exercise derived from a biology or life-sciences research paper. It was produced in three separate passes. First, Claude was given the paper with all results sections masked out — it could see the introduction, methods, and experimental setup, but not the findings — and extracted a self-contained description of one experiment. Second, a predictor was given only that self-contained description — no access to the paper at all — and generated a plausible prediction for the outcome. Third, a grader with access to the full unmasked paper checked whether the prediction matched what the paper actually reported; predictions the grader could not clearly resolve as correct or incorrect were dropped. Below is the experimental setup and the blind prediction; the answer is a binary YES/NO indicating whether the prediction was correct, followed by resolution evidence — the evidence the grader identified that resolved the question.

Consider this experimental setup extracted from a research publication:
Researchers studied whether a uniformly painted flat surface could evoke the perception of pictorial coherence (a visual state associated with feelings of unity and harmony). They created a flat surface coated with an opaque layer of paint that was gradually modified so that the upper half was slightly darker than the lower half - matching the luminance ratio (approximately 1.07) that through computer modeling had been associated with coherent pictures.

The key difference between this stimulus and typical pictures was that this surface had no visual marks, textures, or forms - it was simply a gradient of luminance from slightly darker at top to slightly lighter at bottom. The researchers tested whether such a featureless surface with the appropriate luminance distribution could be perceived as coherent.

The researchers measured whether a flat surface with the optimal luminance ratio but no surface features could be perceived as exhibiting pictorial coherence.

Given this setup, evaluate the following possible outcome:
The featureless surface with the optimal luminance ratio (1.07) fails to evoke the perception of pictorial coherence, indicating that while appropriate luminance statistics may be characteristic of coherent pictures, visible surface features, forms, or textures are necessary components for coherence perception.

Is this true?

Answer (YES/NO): YES